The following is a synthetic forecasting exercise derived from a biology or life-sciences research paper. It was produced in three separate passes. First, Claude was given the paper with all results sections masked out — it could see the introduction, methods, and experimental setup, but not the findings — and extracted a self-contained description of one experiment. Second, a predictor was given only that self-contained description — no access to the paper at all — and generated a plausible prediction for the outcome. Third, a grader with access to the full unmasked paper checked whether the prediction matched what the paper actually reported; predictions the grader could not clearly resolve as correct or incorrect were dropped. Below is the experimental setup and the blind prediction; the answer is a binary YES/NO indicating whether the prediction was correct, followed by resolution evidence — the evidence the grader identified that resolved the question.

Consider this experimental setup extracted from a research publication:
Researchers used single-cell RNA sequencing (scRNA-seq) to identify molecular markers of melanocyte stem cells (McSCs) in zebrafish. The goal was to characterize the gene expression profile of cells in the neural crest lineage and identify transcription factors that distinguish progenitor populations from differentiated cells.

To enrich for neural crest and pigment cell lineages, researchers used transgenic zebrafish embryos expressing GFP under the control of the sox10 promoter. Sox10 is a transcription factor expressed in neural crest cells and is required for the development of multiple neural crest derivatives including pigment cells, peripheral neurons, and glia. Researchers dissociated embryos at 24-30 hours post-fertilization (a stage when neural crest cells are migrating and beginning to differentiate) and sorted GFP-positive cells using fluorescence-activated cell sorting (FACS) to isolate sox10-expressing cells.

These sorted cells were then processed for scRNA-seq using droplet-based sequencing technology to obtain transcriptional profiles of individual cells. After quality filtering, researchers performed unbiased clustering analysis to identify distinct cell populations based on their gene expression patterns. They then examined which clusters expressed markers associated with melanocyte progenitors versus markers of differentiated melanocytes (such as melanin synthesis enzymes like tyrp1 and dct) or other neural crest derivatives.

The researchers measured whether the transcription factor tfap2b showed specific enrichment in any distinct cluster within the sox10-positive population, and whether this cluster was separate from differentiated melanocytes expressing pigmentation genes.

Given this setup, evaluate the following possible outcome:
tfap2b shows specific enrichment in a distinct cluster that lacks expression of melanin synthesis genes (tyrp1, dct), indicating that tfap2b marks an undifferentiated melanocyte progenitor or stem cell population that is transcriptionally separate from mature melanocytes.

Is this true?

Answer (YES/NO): NO